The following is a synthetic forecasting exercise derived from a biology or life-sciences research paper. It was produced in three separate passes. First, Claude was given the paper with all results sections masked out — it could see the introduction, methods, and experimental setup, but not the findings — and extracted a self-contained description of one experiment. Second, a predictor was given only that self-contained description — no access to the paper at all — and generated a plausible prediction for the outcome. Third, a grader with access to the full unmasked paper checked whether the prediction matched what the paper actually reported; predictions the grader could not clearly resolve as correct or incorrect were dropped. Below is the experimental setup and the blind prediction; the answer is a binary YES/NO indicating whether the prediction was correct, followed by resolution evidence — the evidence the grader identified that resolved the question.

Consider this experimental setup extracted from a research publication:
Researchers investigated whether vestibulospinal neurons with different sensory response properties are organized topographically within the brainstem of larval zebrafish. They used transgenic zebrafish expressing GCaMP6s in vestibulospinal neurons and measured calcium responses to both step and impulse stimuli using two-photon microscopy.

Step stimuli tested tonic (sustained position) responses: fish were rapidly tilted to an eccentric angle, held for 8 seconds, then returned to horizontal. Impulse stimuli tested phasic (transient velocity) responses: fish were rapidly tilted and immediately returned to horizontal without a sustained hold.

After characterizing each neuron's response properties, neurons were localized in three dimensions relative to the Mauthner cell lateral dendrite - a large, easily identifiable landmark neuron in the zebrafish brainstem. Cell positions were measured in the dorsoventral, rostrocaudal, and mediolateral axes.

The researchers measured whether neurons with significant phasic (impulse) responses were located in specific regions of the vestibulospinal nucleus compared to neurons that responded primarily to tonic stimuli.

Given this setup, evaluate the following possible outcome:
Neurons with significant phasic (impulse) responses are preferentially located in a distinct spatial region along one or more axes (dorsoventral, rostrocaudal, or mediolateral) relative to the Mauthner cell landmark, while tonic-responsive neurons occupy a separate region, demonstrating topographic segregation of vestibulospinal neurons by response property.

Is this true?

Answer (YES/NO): YES